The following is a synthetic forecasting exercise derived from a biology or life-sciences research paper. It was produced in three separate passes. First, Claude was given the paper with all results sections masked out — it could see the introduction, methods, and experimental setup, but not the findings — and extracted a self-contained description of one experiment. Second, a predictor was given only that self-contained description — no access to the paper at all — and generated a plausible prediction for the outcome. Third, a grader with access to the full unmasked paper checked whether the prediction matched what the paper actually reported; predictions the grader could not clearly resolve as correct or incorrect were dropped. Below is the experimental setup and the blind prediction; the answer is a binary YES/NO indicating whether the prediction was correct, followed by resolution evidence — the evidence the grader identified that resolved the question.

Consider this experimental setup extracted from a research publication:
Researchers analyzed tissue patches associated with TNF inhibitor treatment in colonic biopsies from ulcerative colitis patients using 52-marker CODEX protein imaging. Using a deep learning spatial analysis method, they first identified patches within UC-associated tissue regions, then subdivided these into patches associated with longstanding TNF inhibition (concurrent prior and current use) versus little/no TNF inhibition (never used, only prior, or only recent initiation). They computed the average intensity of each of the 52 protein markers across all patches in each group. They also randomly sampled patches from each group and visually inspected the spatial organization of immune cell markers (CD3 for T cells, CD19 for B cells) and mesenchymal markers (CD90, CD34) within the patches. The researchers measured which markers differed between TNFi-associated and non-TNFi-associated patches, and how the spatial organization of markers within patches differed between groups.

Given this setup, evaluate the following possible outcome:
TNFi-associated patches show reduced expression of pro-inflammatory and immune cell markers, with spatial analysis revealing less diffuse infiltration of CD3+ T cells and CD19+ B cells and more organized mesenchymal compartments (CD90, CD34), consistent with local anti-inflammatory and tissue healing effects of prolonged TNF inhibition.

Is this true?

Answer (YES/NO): NO